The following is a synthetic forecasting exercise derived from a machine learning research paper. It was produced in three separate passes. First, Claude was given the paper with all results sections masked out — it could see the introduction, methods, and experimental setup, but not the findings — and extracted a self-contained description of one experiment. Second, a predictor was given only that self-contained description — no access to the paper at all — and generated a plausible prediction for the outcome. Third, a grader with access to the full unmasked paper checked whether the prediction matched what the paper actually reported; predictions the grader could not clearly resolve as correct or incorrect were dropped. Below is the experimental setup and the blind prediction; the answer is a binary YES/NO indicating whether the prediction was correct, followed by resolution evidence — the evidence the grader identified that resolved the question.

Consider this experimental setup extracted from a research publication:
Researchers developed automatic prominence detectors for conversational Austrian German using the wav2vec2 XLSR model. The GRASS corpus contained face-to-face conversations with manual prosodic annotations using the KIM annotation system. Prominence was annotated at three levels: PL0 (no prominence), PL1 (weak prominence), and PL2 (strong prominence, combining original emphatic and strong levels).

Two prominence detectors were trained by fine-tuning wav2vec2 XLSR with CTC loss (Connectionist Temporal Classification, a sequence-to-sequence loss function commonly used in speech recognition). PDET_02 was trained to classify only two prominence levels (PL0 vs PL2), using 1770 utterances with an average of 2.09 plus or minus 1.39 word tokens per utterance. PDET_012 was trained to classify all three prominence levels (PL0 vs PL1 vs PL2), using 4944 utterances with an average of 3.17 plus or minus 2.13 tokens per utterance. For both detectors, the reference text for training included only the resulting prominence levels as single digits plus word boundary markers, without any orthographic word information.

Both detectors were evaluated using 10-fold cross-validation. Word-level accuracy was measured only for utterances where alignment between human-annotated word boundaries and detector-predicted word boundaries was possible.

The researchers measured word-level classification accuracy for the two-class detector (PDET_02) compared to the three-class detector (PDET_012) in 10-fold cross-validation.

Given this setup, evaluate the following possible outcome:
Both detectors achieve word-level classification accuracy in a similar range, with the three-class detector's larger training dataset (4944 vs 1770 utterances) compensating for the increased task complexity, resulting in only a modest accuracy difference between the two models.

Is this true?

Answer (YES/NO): NO